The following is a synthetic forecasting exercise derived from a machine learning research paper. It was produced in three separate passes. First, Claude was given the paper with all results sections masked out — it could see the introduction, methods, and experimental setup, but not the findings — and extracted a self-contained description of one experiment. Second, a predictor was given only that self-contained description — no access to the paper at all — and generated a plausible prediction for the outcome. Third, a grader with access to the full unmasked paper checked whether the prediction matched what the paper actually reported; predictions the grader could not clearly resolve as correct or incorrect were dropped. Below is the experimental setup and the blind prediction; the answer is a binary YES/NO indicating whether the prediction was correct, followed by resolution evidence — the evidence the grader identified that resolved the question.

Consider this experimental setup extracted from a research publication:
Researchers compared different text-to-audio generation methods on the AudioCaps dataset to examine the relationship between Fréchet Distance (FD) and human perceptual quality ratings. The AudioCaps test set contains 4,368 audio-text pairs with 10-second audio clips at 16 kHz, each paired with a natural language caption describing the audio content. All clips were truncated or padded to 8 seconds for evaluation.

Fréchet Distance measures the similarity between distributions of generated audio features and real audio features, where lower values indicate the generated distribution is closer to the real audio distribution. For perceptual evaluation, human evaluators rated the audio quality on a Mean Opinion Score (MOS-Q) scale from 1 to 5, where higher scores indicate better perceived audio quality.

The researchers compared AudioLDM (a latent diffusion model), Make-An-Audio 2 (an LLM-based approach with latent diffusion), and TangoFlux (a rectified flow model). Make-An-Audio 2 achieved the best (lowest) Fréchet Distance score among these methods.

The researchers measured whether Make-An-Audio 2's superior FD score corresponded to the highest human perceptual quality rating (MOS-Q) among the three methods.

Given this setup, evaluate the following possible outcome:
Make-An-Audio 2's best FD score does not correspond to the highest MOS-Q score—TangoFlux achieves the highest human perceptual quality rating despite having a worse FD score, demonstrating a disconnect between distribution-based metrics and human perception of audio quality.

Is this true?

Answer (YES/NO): YES